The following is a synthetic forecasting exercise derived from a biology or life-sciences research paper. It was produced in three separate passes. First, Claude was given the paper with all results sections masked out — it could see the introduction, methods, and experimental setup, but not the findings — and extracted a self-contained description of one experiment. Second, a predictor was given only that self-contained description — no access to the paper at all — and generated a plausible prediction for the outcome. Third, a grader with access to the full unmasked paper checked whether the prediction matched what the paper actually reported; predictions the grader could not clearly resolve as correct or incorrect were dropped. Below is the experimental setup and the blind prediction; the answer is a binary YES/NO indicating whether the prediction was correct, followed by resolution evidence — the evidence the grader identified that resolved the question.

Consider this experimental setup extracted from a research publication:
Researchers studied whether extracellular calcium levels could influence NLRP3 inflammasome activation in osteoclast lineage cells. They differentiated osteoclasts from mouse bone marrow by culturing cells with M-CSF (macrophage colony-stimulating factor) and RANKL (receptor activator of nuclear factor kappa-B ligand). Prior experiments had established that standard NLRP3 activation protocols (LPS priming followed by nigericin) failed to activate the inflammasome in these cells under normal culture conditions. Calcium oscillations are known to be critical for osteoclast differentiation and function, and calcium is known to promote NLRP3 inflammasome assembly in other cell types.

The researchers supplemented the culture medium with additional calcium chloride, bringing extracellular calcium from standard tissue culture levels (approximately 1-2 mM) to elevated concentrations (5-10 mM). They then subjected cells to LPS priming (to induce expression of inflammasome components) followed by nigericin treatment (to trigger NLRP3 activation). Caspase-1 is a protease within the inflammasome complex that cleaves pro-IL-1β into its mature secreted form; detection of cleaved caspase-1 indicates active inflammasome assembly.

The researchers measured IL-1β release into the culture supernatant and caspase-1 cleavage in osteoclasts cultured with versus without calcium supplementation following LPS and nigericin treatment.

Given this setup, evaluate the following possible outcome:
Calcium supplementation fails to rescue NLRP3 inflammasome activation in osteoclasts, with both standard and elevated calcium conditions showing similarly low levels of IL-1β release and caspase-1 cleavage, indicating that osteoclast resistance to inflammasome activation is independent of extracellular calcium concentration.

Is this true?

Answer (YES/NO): NO